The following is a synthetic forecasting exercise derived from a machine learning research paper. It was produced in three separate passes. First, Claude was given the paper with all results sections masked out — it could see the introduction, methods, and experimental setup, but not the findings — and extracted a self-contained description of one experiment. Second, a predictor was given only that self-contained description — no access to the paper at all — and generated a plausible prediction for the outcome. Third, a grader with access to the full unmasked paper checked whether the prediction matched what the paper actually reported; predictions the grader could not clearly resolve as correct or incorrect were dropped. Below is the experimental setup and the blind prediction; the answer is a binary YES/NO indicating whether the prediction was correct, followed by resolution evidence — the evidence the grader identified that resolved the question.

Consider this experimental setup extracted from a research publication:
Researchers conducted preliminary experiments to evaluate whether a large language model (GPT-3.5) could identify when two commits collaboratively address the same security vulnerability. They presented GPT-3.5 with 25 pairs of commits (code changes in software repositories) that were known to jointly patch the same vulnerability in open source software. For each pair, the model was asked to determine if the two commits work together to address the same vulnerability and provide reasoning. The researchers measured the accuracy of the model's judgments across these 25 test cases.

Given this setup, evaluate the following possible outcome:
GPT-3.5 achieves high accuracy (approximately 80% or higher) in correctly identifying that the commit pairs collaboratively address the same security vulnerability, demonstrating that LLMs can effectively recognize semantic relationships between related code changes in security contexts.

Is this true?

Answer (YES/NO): NO